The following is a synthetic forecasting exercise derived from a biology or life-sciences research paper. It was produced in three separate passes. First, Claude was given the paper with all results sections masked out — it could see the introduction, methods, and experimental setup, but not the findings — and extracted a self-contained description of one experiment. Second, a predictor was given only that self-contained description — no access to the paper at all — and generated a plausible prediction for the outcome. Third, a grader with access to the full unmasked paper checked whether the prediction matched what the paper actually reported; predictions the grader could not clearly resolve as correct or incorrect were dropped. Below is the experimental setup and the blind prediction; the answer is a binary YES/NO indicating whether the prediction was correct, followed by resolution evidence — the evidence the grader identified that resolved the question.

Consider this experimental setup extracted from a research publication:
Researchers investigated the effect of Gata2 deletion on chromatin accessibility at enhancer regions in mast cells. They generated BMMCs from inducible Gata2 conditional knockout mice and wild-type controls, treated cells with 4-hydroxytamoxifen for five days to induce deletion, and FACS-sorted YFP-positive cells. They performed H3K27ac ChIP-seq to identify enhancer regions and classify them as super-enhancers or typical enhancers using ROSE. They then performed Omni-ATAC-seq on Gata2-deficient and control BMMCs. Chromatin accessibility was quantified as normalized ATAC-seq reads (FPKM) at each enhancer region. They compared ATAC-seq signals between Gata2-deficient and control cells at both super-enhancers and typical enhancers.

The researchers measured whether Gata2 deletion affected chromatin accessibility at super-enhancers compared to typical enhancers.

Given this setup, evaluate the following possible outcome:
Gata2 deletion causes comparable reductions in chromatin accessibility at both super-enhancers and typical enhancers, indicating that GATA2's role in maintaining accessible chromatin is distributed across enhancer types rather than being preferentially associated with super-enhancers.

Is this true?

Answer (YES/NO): NO